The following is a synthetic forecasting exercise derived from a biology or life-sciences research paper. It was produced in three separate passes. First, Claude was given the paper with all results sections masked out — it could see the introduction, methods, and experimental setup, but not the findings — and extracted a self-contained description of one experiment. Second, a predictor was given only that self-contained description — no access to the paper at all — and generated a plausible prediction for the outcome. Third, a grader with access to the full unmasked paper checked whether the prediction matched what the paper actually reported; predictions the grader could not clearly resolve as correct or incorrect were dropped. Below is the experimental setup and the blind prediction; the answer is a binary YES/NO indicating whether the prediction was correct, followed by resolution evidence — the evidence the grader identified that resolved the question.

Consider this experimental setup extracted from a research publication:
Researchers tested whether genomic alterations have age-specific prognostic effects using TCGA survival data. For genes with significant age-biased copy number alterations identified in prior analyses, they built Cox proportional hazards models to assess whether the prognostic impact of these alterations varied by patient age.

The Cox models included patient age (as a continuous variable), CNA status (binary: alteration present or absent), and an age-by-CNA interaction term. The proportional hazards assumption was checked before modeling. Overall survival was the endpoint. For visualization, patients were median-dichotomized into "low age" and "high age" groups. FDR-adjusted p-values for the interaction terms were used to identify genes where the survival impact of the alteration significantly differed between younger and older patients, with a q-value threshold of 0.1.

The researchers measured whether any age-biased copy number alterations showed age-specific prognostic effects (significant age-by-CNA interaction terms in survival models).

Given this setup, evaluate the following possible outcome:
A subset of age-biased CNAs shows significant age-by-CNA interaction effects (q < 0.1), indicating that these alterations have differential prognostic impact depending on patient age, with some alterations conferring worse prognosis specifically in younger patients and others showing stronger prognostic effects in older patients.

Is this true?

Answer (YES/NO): YES